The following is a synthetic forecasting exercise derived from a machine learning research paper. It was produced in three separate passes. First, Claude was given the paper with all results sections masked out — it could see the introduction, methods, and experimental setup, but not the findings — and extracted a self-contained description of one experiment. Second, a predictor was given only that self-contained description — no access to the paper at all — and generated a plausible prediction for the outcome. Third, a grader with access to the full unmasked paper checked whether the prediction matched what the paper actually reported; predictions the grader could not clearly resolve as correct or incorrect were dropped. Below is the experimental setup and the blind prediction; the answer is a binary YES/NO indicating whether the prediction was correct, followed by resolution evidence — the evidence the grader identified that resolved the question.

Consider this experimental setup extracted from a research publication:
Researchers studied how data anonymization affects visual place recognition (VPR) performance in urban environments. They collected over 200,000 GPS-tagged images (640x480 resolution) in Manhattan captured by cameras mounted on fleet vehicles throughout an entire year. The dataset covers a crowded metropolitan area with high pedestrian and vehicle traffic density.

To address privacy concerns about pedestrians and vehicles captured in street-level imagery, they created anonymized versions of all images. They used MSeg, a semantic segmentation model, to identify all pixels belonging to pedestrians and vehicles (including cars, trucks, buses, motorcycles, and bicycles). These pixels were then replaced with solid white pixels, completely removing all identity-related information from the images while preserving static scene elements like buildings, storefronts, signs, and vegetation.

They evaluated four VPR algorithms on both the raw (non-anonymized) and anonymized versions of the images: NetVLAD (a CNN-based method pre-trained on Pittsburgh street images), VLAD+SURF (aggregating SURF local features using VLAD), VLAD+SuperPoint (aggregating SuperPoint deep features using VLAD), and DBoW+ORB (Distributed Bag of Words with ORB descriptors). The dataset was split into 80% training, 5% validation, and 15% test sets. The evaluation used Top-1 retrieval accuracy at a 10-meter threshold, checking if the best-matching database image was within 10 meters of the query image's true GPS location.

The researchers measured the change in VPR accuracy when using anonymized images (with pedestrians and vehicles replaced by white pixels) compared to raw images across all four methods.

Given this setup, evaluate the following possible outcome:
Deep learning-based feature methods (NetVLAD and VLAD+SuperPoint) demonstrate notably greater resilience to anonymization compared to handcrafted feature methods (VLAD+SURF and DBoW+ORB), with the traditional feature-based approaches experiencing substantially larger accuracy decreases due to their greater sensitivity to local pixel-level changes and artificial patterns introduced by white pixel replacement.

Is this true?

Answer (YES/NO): NO